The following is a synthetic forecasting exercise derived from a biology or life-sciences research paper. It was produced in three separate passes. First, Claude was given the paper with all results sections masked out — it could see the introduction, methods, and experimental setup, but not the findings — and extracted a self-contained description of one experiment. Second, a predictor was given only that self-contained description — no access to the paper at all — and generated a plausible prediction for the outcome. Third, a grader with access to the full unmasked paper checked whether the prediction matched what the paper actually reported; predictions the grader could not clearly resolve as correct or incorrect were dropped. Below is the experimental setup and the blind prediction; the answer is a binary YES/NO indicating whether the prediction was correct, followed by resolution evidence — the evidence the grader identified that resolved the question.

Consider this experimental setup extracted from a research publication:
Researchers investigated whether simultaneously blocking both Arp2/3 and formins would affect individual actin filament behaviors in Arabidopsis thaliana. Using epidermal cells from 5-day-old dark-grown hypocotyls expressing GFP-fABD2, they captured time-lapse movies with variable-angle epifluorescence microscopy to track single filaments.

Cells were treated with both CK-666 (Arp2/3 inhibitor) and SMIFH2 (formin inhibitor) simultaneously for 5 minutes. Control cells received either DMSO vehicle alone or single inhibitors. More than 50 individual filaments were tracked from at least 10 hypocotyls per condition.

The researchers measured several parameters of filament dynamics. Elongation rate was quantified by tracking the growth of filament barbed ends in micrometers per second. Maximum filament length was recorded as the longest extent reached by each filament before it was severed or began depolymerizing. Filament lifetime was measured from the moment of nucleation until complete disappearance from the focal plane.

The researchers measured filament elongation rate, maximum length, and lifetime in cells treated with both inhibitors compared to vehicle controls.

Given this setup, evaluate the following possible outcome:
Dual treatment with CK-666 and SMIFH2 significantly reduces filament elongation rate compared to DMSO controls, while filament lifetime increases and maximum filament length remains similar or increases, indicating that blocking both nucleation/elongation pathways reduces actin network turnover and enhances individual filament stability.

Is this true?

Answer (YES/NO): NO